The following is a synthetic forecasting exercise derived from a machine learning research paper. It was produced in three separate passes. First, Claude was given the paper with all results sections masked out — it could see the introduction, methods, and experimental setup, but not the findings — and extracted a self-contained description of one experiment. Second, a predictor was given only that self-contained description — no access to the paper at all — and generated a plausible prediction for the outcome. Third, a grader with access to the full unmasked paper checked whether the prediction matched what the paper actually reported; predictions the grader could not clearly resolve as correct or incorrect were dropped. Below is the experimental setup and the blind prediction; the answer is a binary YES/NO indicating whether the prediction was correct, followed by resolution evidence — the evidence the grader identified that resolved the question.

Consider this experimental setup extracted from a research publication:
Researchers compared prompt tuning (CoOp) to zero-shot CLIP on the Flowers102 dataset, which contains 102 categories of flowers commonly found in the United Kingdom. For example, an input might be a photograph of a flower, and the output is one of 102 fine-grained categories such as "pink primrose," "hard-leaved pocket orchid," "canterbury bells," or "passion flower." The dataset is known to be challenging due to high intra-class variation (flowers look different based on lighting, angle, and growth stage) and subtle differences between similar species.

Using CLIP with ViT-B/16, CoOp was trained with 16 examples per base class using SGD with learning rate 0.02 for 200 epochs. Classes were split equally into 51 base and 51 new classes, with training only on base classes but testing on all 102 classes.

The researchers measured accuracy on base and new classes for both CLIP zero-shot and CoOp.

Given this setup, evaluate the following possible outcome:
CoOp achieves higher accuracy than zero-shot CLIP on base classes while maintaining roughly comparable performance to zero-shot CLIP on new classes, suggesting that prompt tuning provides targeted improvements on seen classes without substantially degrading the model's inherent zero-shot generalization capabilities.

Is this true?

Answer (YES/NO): NO